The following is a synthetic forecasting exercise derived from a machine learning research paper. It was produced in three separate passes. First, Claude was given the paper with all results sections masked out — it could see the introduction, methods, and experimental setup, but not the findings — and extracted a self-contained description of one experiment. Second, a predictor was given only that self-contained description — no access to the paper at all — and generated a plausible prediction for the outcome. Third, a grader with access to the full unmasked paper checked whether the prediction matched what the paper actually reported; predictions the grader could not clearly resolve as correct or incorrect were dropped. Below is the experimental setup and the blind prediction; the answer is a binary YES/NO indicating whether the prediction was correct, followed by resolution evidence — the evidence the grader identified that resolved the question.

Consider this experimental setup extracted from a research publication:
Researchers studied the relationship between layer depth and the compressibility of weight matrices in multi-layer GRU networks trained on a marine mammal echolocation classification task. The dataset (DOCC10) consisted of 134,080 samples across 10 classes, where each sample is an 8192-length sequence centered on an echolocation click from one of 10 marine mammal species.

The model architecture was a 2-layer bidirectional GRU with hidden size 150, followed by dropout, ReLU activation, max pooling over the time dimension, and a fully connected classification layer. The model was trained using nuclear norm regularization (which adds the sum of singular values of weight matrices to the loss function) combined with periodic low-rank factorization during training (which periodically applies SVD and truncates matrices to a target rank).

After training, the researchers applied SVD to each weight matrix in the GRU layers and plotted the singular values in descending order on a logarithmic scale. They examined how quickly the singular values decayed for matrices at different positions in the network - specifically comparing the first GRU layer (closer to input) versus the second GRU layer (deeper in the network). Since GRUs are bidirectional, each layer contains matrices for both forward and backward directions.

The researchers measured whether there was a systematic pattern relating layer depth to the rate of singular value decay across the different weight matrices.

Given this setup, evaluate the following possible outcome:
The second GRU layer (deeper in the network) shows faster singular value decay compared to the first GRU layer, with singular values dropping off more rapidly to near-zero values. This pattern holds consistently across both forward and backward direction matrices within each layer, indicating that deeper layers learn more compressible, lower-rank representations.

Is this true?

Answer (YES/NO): NO